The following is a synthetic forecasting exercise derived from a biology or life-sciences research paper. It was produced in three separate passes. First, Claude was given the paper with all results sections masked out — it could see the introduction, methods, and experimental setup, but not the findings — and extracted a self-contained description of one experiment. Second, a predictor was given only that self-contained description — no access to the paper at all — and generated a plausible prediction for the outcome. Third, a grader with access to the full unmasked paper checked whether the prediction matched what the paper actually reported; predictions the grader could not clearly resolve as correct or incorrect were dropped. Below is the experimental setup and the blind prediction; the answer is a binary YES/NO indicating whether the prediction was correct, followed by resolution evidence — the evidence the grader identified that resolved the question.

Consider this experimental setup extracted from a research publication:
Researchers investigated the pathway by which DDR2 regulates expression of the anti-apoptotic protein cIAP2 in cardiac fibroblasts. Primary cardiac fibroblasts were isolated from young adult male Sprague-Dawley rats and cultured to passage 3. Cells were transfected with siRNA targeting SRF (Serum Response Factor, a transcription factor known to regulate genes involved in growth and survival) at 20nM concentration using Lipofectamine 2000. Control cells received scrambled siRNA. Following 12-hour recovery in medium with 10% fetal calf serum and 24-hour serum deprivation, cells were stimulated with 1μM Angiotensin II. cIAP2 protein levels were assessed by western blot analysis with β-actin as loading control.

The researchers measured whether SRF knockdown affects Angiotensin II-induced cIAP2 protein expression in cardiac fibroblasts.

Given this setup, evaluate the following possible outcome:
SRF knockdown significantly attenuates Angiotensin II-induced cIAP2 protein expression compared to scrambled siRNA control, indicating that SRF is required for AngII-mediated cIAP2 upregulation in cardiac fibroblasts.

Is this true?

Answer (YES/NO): YES